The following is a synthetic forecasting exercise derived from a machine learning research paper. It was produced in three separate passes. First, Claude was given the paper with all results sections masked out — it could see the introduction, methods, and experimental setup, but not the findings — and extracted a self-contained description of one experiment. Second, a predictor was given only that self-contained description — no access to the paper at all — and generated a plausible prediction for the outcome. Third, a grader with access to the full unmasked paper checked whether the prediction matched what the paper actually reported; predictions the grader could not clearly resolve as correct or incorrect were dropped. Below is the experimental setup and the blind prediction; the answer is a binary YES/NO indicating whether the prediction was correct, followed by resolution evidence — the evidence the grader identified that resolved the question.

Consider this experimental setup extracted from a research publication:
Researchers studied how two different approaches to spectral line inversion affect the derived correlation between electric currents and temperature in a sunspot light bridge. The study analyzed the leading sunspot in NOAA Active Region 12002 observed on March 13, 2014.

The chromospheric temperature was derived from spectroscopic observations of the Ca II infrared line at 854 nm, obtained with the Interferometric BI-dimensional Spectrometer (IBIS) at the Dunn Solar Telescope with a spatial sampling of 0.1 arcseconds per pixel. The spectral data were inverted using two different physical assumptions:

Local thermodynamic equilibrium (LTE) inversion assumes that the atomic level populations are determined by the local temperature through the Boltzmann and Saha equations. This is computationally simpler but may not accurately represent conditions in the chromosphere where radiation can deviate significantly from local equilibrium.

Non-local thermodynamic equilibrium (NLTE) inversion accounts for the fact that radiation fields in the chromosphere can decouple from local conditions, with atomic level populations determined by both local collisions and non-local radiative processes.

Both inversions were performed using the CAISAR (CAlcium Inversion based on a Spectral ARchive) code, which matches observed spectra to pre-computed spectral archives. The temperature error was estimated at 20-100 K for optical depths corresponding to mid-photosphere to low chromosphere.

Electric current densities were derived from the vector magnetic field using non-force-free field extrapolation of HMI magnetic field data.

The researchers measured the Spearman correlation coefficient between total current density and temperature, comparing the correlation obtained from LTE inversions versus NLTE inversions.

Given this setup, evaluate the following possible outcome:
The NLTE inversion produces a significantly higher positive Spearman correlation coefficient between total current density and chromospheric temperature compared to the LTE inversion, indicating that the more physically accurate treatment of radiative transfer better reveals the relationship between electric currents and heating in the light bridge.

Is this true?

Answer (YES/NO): NO